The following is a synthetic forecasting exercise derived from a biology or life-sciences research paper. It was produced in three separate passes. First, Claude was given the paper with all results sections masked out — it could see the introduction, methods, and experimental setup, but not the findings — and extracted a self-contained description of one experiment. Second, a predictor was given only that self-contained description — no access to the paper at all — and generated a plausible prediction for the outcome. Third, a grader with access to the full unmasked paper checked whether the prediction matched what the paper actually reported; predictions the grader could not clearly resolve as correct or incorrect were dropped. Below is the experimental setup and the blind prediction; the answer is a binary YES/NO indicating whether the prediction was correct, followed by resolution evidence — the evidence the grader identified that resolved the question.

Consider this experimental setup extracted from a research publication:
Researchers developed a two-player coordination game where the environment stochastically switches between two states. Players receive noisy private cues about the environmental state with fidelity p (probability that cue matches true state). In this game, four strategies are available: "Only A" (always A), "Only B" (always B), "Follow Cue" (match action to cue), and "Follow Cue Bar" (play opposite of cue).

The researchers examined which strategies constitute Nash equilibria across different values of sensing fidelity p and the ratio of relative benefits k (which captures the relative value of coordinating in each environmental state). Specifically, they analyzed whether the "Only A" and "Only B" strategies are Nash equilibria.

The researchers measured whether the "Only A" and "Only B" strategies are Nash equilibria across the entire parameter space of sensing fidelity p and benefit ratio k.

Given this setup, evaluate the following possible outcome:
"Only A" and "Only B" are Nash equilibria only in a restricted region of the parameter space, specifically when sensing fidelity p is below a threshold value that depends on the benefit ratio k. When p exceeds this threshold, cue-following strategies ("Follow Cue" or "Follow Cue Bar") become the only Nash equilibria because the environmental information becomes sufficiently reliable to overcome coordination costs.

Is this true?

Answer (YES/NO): NO